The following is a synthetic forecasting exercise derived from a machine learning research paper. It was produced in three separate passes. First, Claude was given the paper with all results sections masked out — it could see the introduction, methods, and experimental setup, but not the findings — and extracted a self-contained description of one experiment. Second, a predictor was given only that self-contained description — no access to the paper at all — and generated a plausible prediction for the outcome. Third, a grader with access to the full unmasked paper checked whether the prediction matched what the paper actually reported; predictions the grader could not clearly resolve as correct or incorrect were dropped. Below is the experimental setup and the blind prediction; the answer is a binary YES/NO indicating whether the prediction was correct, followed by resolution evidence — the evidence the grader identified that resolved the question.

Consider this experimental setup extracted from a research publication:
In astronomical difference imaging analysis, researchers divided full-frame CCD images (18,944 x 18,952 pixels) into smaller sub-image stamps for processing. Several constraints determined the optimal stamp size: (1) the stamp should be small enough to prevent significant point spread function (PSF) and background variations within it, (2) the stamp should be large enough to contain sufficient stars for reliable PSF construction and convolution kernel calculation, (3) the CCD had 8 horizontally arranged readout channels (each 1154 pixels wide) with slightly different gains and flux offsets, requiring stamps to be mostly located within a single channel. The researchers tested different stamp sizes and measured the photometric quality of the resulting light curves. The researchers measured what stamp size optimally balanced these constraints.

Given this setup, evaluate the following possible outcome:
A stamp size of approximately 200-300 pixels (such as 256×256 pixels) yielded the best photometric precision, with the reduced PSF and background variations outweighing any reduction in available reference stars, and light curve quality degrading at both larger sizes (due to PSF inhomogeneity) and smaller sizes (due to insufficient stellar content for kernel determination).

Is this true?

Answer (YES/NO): NO